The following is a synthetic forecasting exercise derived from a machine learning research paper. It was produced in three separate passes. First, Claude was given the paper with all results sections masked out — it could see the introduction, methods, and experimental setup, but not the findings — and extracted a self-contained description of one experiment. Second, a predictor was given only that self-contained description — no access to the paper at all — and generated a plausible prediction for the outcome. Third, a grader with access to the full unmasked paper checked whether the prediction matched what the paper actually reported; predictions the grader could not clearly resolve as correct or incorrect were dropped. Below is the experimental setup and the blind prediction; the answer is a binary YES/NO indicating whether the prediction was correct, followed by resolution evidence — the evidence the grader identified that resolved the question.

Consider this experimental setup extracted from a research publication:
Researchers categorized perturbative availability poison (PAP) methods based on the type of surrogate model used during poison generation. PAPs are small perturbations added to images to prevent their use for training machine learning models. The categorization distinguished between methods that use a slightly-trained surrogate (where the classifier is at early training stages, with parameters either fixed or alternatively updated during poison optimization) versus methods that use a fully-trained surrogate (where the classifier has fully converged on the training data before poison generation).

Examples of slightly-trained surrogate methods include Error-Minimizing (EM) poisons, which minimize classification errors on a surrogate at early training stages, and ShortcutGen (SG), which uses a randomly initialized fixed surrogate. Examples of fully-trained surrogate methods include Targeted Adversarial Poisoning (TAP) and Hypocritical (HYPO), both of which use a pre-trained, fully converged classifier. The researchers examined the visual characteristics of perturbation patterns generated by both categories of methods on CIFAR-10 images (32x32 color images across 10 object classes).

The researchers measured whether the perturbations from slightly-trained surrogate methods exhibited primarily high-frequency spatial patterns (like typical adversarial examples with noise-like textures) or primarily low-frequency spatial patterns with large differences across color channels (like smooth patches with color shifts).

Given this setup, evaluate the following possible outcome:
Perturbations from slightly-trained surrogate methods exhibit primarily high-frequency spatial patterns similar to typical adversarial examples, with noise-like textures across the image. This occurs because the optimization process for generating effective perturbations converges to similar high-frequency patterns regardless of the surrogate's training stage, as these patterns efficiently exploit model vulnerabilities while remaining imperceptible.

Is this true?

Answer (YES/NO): NO